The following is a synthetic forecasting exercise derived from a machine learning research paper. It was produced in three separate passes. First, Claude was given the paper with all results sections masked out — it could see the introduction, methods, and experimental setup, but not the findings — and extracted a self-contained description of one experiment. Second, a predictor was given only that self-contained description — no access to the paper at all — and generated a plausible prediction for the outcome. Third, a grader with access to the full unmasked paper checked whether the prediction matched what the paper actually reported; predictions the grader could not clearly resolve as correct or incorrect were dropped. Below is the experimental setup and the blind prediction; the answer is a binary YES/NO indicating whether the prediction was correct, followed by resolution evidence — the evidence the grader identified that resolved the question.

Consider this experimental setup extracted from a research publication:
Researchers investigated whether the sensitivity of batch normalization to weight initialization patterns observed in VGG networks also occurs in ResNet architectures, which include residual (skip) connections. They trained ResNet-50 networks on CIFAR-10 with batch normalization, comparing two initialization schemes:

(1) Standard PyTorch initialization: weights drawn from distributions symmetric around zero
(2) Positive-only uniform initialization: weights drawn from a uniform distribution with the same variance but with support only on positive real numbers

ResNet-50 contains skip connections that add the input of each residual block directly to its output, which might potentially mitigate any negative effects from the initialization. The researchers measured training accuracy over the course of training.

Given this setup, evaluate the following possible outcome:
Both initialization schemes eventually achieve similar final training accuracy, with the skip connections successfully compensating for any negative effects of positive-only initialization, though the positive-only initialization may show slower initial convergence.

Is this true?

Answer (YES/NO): NO